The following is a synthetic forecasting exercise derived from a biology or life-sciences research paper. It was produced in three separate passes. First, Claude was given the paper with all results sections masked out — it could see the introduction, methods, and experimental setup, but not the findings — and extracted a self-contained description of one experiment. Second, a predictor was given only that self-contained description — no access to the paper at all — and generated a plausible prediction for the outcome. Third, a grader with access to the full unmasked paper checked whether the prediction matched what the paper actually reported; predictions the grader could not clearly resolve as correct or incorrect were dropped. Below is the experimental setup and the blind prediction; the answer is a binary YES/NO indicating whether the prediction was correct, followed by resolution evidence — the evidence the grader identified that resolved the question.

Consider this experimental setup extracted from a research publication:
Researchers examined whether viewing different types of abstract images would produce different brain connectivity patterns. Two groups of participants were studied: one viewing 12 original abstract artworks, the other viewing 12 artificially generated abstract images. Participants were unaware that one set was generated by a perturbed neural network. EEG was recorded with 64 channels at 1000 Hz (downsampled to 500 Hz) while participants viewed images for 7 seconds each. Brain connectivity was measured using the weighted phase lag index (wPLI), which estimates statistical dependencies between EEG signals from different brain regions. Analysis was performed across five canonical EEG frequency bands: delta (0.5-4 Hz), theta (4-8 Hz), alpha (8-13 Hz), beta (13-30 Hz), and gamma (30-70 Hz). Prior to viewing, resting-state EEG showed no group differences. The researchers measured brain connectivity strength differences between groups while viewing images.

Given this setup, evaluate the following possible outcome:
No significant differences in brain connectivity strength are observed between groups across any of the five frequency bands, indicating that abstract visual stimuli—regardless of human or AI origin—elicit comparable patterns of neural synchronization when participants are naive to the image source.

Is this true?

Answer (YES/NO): NO